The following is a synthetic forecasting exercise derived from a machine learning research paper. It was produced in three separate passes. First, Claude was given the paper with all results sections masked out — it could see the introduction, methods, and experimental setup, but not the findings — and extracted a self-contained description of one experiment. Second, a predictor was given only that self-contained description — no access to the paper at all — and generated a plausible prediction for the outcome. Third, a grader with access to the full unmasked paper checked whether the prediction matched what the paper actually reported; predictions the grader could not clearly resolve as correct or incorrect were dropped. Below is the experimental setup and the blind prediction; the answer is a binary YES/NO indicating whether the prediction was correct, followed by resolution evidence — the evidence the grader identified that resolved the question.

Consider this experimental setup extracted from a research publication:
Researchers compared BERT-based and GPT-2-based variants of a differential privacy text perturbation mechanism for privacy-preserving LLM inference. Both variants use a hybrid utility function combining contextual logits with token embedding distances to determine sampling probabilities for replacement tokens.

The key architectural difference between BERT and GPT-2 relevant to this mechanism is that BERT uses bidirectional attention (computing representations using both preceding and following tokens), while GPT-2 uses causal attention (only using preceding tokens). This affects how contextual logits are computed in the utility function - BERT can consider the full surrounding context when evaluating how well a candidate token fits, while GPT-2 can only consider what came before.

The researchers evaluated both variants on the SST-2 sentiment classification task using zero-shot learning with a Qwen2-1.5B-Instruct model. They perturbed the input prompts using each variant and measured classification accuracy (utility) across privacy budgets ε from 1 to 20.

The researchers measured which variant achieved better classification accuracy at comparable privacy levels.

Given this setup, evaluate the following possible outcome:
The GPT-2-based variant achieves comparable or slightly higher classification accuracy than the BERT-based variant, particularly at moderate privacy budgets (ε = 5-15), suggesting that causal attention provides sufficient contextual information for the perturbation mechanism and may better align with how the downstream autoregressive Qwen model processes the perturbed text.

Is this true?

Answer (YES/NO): NO